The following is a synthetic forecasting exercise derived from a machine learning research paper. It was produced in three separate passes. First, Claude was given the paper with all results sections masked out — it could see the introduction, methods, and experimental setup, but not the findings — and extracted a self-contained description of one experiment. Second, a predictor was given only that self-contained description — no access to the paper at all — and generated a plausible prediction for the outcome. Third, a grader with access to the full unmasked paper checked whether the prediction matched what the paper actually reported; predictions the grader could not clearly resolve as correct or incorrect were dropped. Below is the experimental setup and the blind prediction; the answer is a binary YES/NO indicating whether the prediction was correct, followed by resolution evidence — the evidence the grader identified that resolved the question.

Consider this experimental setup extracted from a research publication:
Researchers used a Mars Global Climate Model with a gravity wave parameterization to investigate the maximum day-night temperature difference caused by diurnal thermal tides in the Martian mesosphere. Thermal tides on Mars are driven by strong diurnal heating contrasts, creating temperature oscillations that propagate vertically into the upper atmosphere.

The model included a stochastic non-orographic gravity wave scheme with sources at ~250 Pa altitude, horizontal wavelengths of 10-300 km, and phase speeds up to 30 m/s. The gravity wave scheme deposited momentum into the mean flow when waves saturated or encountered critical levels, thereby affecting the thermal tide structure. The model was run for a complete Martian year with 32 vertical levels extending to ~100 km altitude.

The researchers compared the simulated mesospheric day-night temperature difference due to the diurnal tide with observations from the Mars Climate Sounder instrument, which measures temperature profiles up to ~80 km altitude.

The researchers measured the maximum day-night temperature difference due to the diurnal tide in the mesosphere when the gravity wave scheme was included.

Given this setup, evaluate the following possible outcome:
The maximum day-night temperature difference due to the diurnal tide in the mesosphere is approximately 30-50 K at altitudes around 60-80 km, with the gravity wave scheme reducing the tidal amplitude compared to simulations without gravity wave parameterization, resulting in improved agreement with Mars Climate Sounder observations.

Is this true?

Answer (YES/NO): NO